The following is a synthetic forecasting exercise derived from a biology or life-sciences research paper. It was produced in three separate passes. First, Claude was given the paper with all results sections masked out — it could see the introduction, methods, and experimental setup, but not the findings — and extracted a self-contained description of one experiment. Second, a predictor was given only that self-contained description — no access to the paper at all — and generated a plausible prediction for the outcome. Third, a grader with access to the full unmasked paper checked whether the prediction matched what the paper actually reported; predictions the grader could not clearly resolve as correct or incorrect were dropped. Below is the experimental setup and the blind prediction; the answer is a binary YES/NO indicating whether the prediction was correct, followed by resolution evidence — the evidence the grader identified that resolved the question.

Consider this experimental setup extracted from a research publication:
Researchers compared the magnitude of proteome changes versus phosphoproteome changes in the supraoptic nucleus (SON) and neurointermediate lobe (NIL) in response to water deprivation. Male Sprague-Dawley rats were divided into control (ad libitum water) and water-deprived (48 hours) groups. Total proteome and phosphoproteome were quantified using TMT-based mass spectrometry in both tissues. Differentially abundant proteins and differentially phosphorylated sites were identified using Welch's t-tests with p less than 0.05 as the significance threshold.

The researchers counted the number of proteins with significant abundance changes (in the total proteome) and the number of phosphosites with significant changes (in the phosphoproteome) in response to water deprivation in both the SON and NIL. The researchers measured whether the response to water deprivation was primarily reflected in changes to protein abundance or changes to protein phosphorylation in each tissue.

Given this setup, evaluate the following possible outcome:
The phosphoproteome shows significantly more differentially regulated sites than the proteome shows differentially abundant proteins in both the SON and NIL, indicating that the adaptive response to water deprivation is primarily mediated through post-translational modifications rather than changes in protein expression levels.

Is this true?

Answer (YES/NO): NO